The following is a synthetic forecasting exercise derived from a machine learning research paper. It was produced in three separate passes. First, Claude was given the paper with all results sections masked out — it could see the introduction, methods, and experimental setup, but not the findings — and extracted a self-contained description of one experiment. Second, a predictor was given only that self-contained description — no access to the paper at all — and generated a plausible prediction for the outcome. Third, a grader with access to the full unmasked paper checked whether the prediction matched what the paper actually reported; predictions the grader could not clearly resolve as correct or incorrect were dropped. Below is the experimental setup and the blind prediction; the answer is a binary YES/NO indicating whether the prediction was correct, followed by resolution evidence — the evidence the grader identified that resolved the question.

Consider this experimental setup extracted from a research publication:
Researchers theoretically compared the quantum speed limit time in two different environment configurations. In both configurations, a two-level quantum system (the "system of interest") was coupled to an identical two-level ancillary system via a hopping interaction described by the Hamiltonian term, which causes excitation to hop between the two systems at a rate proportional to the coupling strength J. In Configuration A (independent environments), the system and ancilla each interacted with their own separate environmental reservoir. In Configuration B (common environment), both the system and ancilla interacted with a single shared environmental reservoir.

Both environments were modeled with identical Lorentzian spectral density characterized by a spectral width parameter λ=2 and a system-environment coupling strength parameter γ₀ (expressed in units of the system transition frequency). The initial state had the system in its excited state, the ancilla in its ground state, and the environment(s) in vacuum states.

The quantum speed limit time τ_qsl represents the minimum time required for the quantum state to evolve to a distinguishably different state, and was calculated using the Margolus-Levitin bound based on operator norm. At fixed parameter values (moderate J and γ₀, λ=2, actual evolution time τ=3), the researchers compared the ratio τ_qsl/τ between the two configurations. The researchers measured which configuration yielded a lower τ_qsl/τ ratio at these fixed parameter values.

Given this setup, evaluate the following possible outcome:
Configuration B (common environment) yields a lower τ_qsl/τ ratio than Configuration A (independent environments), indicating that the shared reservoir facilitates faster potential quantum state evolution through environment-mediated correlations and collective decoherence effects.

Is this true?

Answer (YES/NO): YES